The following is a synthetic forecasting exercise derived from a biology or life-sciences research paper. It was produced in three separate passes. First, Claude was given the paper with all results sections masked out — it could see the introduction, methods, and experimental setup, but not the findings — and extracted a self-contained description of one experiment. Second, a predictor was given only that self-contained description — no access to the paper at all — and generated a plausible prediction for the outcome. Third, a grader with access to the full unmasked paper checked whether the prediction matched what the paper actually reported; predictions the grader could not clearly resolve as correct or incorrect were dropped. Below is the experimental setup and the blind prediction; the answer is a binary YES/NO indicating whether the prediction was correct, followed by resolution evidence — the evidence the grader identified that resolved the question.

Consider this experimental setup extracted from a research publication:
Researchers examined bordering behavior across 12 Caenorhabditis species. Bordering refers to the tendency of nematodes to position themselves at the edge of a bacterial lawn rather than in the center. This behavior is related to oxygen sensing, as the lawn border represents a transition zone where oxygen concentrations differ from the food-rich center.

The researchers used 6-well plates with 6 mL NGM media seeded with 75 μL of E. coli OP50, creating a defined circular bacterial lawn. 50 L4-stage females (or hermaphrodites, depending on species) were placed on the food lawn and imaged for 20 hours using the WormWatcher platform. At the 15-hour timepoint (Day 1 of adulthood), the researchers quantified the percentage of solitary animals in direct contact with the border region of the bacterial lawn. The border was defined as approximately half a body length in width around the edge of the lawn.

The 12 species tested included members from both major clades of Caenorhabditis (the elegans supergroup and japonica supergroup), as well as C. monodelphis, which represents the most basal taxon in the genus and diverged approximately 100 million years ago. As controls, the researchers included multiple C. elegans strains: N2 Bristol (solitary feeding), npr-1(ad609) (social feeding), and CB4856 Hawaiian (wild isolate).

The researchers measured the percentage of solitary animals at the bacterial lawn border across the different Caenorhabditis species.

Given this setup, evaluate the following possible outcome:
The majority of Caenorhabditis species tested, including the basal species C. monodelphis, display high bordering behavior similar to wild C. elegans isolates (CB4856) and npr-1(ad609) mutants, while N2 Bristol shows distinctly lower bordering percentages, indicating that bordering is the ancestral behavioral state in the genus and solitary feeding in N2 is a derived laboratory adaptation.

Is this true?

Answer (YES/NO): NO